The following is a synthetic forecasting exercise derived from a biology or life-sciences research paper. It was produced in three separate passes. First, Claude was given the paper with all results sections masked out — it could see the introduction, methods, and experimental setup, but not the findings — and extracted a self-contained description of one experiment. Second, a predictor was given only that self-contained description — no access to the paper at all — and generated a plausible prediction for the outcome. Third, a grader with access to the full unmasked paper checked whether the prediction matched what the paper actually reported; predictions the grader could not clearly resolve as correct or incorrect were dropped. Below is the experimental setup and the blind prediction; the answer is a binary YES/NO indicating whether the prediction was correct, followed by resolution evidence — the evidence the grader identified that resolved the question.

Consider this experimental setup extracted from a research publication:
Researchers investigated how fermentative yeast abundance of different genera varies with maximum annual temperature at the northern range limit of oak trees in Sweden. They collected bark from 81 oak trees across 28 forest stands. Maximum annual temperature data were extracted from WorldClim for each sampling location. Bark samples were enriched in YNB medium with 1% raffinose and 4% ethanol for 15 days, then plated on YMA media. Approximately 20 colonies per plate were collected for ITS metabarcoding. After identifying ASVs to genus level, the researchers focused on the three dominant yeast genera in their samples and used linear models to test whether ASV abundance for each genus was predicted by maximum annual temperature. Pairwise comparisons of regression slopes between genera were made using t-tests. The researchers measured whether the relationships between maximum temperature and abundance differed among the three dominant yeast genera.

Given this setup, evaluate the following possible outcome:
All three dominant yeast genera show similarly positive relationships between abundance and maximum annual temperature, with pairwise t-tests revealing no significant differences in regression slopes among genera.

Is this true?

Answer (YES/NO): NO